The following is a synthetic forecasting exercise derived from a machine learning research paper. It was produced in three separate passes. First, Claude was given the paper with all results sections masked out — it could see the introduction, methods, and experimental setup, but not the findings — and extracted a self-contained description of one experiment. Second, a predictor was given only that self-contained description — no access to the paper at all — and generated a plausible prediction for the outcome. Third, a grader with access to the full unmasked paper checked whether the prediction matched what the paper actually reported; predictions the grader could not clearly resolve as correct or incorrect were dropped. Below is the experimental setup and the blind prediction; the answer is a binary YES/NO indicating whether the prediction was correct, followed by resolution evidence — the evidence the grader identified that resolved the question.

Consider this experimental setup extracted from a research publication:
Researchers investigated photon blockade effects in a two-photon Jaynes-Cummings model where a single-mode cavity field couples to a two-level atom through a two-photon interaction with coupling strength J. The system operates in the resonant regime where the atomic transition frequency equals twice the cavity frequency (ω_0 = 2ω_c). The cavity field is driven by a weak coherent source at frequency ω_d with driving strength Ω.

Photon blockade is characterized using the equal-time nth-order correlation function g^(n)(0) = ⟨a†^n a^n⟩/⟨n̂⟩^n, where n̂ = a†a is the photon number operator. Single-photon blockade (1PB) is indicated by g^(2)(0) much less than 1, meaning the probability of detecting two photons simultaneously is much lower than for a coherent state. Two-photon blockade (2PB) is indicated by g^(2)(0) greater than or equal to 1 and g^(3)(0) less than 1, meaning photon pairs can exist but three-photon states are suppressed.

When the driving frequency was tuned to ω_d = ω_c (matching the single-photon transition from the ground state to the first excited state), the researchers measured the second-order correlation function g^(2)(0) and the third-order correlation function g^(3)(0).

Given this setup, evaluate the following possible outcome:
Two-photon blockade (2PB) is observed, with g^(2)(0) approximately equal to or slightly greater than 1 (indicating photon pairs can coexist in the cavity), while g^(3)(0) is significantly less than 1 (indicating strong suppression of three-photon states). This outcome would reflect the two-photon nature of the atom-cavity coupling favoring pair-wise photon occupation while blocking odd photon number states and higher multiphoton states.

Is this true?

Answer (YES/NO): NO